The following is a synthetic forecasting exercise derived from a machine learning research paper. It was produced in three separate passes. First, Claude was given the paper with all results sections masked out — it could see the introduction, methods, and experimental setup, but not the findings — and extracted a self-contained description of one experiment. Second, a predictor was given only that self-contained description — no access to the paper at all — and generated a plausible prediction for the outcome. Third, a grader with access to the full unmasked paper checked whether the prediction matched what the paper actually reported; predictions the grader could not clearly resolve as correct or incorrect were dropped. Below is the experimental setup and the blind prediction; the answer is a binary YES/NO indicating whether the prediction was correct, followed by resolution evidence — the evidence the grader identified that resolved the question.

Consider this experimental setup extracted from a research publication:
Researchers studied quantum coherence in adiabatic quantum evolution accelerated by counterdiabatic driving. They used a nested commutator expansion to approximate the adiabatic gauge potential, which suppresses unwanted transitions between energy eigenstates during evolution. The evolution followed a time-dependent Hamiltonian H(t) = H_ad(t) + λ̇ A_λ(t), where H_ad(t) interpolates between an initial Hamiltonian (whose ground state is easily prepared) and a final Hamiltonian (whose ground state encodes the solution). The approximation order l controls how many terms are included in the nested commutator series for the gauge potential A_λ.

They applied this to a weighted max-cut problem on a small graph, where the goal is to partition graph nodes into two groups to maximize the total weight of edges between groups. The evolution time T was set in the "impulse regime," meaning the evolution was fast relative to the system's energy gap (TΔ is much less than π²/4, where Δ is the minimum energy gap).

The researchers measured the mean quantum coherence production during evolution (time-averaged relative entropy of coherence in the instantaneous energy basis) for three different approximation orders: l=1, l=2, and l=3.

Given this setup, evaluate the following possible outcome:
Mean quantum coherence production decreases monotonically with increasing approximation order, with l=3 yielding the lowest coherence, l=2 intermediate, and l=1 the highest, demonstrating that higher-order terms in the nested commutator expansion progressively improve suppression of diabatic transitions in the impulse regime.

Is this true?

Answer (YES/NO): NO